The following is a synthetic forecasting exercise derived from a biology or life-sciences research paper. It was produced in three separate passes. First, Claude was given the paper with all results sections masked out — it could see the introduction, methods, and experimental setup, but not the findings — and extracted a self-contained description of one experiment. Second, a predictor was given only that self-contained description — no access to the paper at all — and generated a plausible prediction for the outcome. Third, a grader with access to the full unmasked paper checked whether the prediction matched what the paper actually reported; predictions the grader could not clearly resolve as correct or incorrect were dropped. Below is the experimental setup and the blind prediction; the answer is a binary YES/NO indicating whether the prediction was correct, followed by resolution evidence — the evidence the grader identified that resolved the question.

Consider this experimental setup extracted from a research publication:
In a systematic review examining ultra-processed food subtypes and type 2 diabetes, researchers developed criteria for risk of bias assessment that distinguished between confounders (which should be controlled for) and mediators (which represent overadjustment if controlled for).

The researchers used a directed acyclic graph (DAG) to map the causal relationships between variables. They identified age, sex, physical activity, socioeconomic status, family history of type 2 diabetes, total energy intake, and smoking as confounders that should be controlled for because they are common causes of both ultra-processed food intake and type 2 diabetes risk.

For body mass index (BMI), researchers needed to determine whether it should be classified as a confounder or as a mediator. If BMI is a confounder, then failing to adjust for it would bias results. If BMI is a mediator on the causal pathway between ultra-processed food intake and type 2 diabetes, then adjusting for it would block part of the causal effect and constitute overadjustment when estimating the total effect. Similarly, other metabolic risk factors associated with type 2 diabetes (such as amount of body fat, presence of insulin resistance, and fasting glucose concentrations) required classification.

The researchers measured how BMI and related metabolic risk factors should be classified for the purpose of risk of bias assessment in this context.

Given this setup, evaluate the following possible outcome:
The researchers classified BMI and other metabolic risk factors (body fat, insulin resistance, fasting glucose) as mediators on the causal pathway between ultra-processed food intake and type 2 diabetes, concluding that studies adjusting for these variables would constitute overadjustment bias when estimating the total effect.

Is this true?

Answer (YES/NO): YES